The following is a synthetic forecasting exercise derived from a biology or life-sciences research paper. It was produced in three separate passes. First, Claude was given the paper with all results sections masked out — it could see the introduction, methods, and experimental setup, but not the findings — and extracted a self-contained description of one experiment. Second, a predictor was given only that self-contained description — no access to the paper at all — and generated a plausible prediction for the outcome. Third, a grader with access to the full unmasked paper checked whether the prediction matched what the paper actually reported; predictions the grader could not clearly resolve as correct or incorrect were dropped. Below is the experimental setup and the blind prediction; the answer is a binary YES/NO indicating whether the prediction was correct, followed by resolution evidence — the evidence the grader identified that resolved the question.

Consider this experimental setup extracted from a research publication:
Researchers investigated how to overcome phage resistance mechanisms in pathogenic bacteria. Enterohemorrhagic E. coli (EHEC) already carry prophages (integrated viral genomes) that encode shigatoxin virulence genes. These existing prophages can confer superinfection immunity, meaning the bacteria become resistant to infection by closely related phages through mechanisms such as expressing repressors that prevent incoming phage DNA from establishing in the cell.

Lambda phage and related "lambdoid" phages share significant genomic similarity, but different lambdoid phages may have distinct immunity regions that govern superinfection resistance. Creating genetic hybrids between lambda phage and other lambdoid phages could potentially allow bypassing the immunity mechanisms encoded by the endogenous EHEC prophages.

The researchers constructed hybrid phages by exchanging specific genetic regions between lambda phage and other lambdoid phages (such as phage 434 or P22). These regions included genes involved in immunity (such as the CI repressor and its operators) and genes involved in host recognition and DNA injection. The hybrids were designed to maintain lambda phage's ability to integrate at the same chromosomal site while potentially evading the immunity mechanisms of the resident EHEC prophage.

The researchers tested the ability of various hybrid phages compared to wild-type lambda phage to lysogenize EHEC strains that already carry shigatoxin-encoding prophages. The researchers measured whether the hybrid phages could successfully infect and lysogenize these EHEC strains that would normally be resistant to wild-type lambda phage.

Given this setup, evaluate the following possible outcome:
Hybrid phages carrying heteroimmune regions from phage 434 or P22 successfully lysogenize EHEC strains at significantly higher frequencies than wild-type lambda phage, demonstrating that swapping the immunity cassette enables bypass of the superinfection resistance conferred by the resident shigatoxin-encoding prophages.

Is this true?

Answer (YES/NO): YES